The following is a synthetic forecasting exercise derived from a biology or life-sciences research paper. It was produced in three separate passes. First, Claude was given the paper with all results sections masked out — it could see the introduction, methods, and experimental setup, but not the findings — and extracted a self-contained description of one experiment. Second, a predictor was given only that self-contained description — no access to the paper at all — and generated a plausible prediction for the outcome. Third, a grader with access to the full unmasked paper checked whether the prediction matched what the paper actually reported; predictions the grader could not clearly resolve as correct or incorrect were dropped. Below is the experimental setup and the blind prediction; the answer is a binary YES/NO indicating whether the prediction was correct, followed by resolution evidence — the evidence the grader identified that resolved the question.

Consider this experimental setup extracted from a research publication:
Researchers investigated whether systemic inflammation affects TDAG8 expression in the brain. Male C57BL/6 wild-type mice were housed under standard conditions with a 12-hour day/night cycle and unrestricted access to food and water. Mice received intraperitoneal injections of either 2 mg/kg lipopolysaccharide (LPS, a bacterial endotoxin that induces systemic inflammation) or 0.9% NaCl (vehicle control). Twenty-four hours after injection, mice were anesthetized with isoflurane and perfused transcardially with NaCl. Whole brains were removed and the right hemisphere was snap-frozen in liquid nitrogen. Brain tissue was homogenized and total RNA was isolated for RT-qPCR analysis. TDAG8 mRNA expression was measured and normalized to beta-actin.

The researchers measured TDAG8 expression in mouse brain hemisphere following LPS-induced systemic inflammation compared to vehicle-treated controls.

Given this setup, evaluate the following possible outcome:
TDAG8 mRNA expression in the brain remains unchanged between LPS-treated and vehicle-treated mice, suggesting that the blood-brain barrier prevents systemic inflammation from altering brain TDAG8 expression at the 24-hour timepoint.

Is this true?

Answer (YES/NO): NO